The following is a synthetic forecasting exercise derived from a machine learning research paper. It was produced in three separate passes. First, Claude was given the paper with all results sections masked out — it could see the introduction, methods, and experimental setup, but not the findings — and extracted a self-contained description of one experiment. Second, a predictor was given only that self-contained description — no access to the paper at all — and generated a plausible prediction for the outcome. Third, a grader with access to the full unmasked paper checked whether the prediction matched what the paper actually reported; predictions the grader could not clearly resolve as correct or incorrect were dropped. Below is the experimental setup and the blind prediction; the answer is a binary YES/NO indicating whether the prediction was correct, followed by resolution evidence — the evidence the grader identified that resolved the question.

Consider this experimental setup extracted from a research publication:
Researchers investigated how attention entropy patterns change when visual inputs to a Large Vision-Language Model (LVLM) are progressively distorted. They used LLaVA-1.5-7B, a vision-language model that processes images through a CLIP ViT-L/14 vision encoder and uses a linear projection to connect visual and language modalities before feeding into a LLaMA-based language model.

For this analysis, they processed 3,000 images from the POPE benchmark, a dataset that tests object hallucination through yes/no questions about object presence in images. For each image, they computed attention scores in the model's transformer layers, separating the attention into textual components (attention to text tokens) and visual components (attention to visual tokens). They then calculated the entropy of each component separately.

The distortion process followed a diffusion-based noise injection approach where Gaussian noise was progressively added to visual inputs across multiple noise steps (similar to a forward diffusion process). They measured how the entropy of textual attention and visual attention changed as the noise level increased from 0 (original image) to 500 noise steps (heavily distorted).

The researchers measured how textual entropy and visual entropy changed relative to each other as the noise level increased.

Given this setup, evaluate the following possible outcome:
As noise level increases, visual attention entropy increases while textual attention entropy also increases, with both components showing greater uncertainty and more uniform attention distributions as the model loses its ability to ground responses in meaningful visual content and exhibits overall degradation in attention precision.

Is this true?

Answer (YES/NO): NO